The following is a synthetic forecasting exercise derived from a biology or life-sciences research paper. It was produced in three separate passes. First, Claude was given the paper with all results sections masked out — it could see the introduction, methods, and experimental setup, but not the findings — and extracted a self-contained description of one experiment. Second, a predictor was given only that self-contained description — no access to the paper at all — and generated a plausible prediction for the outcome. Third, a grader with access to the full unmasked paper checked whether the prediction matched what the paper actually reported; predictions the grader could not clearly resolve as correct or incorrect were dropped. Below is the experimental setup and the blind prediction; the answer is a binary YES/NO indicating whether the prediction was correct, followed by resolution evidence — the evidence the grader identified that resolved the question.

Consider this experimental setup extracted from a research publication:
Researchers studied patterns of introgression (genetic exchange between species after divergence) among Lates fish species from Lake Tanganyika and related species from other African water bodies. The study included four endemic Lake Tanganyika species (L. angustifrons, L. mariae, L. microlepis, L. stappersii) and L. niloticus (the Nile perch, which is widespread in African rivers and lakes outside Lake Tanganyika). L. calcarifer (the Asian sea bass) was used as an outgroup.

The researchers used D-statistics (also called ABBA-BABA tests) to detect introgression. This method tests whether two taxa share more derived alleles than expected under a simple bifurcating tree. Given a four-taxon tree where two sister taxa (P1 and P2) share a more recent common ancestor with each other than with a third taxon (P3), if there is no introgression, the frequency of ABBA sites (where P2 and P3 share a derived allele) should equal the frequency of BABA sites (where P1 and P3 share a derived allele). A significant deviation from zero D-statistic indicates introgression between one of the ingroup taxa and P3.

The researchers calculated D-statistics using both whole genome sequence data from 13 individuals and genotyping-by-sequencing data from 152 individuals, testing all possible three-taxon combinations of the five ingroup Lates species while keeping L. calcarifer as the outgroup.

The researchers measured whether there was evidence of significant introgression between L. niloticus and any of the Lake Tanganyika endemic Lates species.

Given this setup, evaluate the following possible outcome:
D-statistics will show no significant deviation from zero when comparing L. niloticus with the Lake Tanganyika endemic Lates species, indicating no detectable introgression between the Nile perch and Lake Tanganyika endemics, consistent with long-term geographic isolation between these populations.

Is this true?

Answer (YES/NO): NO